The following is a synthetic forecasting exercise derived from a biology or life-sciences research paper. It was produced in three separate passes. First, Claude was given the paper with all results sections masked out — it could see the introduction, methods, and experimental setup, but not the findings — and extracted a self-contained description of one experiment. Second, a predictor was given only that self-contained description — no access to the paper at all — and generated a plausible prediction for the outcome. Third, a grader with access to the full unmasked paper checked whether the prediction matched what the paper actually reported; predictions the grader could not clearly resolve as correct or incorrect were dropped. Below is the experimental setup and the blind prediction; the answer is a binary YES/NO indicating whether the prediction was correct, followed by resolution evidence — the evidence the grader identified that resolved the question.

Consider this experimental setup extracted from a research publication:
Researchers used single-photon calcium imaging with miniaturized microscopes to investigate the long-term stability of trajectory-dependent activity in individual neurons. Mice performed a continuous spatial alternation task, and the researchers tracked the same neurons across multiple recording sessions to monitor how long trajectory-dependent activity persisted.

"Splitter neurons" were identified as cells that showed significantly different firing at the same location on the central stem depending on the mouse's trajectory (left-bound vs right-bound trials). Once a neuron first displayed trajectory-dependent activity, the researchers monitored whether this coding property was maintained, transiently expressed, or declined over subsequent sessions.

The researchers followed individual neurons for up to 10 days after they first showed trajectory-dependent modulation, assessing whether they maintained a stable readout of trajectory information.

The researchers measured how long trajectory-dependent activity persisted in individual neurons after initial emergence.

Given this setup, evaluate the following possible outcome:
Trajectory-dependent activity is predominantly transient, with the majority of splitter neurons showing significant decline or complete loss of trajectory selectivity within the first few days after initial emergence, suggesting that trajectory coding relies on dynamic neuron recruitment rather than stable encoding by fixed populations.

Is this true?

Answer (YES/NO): NO